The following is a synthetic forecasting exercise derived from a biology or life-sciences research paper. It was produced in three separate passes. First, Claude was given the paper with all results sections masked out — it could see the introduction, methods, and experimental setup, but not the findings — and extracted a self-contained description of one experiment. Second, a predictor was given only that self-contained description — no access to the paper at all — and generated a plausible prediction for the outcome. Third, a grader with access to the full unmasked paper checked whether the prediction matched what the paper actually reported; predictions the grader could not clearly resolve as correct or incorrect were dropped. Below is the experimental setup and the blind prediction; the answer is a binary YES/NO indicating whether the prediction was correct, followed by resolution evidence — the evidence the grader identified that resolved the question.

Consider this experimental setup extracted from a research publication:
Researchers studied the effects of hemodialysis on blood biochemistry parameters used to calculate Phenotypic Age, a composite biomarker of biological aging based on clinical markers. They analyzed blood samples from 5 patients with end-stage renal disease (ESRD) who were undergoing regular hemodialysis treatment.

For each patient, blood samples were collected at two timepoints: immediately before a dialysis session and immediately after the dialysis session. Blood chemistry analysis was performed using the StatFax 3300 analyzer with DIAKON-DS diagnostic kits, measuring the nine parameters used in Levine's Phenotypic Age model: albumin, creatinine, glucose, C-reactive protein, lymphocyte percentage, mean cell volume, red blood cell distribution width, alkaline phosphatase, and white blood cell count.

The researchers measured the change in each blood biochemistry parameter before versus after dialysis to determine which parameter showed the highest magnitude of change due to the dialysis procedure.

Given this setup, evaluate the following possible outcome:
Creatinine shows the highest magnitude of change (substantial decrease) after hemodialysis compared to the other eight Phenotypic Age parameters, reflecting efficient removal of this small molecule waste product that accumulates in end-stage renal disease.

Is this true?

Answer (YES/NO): YES